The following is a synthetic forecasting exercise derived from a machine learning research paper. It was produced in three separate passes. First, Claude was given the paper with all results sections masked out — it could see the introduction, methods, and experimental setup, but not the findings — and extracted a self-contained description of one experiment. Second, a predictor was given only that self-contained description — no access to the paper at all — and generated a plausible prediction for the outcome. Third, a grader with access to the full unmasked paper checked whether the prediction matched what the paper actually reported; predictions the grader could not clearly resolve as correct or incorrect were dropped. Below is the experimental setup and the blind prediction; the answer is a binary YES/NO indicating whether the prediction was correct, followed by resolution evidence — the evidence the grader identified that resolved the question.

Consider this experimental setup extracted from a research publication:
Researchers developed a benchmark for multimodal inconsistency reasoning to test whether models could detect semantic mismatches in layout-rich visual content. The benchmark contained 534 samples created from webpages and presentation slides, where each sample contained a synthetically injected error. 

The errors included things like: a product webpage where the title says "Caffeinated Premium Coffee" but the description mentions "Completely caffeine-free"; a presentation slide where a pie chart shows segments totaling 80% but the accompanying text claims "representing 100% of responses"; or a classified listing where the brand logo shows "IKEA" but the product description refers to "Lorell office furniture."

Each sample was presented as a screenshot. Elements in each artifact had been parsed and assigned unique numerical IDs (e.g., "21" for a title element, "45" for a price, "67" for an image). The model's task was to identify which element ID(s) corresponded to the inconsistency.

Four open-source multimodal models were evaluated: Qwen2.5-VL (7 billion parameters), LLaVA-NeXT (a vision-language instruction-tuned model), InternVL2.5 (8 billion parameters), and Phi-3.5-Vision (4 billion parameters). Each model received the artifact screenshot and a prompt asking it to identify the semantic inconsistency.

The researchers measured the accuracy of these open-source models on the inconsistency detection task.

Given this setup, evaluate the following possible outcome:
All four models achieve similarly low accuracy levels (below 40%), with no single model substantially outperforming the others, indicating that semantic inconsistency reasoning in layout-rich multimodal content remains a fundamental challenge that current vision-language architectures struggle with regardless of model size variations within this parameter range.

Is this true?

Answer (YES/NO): YES